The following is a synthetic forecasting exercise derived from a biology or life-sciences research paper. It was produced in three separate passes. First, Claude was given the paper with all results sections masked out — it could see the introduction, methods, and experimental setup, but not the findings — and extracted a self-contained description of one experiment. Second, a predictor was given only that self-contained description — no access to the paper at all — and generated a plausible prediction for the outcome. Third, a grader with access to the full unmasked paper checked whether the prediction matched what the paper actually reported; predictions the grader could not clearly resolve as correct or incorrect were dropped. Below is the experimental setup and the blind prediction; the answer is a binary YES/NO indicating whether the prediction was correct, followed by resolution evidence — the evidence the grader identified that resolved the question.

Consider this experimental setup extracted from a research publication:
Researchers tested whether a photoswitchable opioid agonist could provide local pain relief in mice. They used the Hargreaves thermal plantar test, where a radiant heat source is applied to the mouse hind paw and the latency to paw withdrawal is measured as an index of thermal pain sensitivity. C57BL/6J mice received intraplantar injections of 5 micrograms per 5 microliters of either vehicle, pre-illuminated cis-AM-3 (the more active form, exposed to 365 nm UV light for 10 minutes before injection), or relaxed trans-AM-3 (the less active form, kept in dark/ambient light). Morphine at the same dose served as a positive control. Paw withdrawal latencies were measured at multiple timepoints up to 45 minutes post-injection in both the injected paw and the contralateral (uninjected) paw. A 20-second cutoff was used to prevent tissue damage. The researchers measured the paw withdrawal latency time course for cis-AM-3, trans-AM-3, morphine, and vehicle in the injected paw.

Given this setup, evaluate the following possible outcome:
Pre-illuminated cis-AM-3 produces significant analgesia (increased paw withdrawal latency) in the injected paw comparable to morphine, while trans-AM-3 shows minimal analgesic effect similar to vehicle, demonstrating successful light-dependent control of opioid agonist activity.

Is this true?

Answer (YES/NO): YES